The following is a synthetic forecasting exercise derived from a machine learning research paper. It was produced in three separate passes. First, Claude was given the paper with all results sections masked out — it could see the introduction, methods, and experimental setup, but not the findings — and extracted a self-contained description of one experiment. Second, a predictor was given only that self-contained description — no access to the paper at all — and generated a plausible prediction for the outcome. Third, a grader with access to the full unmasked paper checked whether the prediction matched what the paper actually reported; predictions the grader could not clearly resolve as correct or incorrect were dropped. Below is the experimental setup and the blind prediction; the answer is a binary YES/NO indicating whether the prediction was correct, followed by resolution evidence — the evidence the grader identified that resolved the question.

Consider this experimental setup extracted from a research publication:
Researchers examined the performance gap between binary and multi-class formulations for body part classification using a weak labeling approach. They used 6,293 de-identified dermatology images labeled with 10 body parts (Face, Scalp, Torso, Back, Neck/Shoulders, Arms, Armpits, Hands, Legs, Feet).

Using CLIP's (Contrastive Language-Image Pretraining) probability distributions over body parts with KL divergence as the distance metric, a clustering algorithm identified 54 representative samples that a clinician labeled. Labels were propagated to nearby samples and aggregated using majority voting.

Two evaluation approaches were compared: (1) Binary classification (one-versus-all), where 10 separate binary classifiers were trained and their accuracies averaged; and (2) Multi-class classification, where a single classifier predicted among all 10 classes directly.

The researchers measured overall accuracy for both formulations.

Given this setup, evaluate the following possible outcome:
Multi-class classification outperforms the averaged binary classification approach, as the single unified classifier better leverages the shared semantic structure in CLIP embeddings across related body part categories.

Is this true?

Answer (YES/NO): NO